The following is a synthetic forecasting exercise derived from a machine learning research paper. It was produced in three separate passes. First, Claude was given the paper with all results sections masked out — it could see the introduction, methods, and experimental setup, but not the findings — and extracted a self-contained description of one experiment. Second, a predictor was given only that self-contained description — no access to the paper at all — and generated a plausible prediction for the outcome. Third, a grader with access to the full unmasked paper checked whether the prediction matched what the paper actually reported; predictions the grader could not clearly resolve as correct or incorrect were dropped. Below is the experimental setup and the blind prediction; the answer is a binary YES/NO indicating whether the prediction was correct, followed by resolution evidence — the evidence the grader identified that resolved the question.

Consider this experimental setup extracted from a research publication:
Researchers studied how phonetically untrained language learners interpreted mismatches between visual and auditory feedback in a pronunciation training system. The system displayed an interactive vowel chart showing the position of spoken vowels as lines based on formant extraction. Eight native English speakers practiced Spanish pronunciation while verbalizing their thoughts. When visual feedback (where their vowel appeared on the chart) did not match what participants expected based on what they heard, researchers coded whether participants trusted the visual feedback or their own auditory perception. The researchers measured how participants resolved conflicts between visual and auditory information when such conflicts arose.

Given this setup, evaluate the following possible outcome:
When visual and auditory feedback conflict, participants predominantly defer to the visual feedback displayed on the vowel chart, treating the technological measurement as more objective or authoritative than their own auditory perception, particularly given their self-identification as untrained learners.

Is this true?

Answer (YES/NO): YES